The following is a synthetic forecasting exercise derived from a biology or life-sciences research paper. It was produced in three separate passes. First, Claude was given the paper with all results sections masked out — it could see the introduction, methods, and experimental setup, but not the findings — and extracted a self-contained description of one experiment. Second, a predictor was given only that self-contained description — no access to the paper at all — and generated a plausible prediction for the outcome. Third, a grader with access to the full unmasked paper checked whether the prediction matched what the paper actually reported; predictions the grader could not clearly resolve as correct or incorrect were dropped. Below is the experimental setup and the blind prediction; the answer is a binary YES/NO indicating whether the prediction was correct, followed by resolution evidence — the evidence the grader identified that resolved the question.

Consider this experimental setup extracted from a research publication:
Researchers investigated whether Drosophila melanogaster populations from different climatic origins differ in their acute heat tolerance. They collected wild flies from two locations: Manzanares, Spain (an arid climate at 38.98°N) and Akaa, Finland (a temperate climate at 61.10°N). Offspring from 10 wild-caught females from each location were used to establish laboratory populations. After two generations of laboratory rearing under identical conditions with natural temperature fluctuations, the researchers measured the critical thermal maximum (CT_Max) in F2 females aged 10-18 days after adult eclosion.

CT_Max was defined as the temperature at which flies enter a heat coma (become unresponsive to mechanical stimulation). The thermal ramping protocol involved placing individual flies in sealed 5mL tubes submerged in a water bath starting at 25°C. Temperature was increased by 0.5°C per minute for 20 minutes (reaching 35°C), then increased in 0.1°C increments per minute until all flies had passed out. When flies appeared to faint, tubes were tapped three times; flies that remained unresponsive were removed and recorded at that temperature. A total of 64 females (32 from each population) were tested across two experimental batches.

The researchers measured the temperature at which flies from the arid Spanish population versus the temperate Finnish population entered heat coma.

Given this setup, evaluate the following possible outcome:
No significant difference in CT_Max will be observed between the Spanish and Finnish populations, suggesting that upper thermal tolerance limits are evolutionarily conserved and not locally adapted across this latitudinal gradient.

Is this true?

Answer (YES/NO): NO